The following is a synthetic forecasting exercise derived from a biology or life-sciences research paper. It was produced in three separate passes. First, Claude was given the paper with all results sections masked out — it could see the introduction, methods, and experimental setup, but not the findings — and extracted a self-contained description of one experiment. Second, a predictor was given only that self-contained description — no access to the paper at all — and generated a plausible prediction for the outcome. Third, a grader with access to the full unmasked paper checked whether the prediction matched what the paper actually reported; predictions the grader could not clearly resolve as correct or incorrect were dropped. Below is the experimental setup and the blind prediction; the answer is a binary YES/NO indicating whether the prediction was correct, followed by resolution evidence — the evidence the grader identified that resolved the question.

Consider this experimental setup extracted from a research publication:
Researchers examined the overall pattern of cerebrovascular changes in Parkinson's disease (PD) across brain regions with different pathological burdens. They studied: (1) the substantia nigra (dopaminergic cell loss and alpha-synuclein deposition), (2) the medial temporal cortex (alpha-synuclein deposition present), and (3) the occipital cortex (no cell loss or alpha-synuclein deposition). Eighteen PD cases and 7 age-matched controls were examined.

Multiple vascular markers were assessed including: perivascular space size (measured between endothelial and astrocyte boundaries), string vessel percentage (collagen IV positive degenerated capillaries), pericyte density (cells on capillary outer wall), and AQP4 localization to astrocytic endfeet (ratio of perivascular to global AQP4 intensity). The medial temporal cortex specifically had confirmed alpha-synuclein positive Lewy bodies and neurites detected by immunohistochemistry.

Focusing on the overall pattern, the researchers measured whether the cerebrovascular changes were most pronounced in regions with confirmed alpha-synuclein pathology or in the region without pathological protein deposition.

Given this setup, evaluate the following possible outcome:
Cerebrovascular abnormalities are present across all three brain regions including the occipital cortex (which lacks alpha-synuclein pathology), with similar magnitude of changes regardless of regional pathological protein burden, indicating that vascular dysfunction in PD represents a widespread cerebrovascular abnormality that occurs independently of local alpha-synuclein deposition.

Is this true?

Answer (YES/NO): NO